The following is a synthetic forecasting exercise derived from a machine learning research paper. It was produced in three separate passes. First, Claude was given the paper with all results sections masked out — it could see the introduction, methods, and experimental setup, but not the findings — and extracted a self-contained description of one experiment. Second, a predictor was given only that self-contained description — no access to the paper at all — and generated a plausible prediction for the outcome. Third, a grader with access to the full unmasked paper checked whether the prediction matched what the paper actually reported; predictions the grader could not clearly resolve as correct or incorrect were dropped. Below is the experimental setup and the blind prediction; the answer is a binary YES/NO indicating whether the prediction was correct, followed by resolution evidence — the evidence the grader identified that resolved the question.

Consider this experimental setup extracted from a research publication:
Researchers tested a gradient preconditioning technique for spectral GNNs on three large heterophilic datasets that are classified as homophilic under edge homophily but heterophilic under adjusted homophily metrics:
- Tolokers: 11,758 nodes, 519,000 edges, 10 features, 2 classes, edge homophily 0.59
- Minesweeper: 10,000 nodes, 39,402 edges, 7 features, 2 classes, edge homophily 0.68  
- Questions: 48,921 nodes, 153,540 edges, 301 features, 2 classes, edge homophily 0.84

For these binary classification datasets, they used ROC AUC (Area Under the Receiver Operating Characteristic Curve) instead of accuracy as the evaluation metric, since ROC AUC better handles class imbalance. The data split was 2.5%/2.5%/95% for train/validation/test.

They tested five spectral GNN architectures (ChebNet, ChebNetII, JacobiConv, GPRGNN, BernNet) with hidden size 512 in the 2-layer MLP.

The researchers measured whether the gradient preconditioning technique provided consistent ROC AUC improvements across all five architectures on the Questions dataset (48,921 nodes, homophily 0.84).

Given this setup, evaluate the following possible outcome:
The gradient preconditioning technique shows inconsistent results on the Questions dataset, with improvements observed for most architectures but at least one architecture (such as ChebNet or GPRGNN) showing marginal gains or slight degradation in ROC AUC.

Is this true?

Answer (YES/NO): NO